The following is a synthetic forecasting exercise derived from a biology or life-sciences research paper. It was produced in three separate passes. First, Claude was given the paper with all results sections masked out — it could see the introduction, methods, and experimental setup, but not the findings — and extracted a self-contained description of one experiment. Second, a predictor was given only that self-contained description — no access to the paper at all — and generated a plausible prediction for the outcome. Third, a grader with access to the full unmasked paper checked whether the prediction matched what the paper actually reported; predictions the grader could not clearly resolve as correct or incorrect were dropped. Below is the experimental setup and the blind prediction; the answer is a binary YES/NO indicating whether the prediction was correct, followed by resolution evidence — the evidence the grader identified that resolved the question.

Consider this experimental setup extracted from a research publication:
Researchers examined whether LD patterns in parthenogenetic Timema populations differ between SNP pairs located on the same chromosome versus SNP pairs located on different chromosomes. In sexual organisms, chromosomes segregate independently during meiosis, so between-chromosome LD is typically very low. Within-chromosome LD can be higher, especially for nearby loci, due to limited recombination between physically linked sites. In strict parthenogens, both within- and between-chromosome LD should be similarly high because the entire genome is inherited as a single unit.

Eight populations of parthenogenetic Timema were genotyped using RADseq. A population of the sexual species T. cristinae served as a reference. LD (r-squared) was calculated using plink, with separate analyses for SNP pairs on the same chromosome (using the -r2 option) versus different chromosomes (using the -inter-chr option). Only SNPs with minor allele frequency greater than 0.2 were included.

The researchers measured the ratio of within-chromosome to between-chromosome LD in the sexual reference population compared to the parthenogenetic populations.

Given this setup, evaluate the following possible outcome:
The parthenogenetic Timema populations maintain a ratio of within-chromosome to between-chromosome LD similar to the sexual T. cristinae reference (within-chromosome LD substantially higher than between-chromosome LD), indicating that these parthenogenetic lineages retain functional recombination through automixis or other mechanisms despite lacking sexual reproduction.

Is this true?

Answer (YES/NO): NO